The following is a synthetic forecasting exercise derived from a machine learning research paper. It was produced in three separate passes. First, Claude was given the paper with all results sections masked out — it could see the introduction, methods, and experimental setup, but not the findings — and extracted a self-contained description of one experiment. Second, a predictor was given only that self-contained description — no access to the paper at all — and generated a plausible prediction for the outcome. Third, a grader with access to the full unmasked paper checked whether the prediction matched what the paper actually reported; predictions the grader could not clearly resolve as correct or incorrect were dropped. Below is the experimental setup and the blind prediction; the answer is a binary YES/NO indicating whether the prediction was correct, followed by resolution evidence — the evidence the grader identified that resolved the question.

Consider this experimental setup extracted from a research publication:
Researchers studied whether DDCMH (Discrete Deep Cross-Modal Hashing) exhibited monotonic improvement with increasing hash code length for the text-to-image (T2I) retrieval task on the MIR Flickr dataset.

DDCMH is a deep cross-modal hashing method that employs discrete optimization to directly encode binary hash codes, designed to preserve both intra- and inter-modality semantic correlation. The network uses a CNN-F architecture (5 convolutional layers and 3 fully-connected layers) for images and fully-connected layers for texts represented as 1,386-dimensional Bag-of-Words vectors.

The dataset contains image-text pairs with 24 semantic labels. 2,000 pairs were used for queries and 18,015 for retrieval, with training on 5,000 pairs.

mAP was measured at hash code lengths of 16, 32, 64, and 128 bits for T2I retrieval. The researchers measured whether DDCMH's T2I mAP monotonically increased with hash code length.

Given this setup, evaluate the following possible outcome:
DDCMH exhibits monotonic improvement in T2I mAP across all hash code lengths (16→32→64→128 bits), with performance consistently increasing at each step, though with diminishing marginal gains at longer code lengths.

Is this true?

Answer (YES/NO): NO